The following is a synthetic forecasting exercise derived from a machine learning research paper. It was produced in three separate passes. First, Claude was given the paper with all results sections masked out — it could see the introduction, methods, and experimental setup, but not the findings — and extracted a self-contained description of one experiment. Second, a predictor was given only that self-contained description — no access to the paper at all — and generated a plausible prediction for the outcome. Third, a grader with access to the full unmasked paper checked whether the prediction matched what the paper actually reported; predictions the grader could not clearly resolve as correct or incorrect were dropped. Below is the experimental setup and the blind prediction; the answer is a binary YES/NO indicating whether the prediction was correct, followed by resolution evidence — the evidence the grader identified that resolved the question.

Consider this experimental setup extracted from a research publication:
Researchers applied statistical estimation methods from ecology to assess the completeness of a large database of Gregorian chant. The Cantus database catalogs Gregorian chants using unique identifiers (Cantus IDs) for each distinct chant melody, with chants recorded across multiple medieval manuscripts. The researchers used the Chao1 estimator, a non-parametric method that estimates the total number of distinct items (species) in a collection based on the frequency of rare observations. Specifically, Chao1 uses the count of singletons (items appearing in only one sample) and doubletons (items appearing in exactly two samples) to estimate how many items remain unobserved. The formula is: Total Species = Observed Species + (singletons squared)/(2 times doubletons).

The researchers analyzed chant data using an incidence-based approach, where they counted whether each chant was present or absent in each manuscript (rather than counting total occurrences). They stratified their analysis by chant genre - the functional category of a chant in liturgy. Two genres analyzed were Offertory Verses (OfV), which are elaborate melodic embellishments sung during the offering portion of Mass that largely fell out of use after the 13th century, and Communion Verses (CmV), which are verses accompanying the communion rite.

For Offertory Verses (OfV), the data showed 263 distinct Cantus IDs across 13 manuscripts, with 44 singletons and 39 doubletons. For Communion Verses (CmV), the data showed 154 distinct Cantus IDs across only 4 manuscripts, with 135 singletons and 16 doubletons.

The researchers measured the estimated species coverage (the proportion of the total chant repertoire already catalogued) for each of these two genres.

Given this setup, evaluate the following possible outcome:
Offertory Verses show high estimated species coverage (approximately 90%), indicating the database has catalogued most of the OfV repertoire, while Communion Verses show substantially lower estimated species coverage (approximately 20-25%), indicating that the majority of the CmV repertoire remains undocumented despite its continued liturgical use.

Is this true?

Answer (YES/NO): NO